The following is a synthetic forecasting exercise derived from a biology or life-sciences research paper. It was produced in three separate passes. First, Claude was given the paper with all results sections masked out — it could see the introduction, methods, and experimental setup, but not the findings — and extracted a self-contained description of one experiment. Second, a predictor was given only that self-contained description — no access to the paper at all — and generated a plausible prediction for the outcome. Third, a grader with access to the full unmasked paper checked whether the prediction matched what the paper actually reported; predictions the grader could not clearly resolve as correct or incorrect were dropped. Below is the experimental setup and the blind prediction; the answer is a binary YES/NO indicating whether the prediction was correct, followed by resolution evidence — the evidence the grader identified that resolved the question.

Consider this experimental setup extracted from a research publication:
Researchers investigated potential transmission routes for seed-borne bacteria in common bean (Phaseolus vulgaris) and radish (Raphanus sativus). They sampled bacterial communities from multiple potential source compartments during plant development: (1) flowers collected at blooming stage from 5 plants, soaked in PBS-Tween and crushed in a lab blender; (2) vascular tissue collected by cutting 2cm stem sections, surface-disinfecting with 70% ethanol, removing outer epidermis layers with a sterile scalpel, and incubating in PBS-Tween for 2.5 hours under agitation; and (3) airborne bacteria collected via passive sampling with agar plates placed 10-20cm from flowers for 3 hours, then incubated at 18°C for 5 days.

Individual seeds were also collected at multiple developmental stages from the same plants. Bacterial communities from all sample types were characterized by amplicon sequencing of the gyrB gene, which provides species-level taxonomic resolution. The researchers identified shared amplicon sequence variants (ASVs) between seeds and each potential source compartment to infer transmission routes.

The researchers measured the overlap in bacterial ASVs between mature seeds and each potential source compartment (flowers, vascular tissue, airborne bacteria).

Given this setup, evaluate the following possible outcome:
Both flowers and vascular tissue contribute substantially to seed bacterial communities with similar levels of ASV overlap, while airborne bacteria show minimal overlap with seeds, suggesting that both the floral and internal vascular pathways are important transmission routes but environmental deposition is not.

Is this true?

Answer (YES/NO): NO